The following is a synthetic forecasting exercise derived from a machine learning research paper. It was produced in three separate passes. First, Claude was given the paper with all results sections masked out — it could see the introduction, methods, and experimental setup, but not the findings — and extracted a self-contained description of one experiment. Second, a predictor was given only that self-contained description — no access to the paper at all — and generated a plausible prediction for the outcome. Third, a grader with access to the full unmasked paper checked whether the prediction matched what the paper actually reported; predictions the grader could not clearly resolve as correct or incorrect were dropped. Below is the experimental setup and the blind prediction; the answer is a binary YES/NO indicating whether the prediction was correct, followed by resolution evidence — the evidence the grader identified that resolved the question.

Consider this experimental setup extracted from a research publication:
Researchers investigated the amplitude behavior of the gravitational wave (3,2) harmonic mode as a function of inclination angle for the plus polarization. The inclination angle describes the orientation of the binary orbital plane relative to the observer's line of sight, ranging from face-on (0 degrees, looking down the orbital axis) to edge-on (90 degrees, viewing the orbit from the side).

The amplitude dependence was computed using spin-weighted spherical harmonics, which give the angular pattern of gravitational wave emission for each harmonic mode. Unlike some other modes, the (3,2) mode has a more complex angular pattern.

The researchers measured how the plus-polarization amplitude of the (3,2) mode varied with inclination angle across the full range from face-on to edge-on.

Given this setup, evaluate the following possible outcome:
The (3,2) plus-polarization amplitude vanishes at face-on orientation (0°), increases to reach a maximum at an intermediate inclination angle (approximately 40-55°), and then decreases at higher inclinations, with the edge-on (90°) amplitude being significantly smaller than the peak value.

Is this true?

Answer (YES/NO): NO